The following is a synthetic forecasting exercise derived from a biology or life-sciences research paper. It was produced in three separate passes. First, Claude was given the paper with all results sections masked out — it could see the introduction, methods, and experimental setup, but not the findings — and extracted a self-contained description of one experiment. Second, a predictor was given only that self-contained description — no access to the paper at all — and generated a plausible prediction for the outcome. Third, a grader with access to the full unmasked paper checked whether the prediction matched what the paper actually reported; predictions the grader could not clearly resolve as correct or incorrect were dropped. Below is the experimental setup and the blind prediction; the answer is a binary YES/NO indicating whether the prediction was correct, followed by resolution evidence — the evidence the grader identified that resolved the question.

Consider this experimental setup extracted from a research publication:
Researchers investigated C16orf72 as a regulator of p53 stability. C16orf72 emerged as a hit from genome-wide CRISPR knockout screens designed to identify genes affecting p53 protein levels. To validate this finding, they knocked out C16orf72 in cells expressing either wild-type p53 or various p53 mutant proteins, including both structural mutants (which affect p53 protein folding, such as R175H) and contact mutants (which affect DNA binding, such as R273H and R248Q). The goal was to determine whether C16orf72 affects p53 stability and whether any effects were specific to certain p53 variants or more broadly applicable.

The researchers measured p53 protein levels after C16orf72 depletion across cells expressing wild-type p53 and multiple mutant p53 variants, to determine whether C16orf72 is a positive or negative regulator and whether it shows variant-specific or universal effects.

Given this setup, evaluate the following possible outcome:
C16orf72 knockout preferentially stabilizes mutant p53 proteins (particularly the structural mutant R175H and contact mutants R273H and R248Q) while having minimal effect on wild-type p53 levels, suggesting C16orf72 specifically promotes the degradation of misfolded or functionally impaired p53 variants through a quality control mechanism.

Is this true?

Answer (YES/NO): NO